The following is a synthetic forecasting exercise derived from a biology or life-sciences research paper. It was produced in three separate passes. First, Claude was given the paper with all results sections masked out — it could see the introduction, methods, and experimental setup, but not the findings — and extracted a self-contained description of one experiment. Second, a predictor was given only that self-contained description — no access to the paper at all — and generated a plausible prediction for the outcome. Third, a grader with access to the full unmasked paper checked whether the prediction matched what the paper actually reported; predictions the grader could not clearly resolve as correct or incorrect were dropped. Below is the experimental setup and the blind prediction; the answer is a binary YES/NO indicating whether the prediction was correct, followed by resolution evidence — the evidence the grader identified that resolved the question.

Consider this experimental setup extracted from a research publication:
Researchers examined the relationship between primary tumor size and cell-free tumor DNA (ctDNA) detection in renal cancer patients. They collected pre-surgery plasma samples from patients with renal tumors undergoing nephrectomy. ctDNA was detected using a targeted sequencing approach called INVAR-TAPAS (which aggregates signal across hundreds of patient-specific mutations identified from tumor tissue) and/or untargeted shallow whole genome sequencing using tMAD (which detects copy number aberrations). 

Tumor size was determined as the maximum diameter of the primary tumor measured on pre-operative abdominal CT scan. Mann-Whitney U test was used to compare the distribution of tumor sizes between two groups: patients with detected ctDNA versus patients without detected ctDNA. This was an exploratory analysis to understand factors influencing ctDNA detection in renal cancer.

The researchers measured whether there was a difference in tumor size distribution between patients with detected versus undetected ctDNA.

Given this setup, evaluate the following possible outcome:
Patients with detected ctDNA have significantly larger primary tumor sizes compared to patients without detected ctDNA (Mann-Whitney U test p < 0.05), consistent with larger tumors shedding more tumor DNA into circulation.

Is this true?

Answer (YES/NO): YES